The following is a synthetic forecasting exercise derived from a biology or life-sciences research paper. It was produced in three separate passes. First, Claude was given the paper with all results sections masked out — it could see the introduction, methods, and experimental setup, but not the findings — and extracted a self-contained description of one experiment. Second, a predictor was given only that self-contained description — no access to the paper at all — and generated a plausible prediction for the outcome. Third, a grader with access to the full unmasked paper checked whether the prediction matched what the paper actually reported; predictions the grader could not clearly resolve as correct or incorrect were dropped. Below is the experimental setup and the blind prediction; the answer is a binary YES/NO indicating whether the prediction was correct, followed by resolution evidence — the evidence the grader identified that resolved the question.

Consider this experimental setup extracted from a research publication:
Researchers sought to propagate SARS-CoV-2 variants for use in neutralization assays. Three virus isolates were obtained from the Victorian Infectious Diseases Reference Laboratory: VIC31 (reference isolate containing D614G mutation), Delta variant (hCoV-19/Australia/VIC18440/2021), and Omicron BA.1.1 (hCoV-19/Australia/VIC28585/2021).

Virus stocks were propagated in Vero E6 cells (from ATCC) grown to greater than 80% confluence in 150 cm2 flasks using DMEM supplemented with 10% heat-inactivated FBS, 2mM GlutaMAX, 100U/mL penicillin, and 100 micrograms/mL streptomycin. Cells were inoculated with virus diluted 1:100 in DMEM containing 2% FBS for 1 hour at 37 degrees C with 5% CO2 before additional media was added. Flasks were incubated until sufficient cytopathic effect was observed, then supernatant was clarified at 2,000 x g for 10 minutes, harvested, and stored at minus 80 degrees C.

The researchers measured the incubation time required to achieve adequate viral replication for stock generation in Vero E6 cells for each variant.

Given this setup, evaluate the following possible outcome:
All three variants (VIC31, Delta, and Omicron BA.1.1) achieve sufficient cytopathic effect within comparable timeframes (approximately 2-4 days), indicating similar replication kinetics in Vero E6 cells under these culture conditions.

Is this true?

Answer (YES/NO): NO